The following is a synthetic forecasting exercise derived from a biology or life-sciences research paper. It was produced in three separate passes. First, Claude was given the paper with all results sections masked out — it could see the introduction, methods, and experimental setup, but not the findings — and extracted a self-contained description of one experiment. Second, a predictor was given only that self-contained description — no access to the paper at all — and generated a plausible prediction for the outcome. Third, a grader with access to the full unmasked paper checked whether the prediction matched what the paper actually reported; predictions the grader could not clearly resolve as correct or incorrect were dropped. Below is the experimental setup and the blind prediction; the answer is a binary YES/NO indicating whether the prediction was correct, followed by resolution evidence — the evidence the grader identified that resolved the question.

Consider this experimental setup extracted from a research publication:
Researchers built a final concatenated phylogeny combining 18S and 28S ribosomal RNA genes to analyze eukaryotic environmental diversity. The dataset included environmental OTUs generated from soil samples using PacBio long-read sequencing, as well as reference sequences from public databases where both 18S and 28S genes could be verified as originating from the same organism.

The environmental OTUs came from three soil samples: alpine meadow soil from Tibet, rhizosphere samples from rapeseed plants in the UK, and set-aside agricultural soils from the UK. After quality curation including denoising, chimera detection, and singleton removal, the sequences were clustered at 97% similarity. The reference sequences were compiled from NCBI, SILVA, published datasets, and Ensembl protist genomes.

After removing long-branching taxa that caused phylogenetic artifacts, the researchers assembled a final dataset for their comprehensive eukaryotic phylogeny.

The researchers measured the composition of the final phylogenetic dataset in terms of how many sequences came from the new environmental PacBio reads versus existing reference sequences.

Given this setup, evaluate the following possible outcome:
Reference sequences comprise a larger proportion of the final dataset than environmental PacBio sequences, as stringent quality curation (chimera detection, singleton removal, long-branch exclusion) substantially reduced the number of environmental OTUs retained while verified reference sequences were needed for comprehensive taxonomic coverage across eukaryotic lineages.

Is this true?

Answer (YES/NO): NO